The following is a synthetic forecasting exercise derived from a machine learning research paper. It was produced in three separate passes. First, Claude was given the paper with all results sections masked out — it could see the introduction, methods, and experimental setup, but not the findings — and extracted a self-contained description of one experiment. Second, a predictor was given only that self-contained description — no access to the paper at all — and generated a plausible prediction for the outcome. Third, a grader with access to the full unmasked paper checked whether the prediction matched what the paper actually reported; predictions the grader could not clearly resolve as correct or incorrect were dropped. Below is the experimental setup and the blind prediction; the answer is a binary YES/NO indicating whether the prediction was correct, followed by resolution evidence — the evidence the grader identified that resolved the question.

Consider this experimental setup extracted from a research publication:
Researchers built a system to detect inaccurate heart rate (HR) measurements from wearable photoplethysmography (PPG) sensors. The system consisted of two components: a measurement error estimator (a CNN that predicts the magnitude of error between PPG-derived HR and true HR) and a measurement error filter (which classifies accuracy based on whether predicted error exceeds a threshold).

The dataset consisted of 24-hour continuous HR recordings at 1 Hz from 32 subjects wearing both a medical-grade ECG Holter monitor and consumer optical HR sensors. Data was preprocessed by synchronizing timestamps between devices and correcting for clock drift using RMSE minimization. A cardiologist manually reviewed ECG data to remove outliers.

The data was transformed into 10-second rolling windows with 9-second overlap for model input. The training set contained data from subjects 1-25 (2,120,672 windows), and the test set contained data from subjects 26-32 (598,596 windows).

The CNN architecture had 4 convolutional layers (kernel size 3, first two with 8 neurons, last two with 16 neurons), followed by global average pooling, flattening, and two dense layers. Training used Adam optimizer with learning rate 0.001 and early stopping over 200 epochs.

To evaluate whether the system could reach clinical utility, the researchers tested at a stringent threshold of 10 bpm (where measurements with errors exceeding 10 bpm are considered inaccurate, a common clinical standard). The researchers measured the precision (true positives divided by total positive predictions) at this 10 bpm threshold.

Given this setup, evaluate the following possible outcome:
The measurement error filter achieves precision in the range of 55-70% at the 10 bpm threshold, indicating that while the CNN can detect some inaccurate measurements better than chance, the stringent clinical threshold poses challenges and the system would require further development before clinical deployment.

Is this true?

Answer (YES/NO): YES